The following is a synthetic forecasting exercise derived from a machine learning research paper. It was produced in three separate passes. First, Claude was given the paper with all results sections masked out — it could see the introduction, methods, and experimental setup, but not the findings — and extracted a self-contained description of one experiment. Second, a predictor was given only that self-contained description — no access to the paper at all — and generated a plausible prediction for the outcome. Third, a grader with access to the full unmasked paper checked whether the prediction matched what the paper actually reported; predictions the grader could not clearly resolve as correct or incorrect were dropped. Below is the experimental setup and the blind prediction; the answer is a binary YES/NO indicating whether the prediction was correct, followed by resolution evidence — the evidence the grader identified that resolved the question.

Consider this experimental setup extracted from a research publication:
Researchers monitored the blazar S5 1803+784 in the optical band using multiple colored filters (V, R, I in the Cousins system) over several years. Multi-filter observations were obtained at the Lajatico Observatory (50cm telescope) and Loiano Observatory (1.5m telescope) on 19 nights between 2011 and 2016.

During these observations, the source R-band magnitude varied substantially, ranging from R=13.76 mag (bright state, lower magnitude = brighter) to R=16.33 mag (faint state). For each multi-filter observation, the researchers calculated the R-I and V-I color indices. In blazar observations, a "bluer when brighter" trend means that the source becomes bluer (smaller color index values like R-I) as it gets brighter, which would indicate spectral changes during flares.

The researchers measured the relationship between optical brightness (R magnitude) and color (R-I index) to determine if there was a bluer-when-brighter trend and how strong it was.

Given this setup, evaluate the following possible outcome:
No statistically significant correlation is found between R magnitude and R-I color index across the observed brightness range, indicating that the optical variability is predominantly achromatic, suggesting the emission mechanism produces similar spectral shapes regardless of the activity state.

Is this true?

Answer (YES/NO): NO